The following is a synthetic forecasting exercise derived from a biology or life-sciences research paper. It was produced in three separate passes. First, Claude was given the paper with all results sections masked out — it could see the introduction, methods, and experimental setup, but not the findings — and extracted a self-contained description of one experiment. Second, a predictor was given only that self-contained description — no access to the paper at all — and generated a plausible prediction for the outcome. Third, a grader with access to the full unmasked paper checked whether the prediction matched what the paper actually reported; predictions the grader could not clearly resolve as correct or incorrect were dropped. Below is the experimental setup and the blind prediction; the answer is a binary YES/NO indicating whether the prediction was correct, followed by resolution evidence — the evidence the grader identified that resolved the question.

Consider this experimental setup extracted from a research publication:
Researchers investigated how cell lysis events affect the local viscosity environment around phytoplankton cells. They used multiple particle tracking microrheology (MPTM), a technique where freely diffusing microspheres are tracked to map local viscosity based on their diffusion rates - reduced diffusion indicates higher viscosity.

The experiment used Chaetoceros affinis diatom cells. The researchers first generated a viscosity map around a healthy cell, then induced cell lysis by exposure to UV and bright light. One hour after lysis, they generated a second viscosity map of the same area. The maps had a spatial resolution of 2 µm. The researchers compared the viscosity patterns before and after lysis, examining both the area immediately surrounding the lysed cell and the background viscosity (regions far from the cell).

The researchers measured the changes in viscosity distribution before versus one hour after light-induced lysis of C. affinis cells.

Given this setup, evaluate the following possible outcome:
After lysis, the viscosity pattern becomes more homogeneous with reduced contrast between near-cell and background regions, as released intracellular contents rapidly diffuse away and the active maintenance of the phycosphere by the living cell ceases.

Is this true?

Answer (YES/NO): NO